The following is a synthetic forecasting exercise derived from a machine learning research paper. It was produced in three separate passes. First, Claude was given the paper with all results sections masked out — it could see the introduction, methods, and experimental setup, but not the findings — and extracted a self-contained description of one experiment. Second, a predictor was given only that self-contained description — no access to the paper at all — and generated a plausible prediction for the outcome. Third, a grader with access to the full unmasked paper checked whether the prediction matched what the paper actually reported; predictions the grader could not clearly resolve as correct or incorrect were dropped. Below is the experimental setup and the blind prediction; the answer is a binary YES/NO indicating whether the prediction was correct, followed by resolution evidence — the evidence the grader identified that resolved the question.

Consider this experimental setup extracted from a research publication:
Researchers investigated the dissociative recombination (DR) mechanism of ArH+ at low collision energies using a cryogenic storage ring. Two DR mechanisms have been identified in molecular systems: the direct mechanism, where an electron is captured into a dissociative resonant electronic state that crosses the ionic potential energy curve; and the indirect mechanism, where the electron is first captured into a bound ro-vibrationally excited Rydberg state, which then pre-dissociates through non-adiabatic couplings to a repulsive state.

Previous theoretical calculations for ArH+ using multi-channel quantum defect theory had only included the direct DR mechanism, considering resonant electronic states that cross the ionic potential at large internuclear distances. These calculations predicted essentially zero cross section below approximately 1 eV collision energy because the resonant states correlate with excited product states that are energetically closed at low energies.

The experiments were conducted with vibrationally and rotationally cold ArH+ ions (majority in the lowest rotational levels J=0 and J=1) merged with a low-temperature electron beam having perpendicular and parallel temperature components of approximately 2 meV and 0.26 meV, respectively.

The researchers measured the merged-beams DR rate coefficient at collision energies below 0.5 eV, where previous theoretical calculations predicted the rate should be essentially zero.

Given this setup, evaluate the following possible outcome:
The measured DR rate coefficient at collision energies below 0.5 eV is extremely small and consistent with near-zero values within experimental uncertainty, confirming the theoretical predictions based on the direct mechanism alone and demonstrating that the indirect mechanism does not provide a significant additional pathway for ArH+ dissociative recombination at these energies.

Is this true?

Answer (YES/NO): NO